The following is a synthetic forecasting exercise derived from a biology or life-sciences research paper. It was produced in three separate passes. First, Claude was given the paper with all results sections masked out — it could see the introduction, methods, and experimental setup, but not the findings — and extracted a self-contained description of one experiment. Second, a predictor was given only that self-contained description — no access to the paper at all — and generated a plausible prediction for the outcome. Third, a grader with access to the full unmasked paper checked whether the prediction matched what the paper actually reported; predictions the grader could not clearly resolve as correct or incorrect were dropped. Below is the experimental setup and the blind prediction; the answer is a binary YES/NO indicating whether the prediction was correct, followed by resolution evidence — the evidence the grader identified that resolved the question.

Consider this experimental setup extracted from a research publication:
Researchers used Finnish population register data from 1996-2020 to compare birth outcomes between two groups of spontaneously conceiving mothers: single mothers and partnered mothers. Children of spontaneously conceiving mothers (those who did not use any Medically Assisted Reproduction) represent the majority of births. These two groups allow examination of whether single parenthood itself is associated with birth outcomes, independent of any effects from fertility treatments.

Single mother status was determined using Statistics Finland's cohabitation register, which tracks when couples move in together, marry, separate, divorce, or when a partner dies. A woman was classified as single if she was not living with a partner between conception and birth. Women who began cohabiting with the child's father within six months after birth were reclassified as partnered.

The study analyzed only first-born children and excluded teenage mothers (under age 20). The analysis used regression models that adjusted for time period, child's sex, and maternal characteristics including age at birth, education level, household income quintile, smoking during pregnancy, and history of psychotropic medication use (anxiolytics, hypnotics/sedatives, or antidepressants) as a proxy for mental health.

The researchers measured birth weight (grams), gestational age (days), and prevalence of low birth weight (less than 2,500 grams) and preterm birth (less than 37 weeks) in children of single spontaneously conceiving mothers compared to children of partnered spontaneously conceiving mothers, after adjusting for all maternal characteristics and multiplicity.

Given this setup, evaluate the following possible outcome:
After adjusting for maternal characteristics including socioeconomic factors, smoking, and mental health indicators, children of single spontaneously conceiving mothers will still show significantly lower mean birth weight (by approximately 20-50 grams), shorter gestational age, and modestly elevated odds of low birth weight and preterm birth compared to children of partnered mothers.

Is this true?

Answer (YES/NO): NO